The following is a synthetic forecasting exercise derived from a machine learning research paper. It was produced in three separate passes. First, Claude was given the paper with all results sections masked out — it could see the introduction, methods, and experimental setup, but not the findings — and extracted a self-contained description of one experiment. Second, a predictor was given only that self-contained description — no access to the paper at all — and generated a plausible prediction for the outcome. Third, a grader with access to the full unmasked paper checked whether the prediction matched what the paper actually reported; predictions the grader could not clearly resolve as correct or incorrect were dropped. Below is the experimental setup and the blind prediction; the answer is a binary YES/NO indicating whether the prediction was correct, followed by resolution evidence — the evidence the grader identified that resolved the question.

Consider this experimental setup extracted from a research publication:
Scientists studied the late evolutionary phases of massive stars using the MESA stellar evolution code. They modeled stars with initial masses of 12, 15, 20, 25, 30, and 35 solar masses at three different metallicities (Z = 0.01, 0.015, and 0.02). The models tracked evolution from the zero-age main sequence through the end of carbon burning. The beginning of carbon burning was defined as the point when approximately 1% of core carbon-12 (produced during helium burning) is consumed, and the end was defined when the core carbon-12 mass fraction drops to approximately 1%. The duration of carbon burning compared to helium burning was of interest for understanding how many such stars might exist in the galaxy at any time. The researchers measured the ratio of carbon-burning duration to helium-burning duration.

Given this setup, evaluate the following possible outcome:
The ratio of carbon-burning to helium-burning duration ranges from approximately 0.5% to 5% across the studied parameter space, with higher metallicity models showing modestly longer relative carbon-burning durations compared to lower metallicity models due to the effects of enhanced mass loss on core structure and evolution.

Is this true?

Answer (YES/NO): NO